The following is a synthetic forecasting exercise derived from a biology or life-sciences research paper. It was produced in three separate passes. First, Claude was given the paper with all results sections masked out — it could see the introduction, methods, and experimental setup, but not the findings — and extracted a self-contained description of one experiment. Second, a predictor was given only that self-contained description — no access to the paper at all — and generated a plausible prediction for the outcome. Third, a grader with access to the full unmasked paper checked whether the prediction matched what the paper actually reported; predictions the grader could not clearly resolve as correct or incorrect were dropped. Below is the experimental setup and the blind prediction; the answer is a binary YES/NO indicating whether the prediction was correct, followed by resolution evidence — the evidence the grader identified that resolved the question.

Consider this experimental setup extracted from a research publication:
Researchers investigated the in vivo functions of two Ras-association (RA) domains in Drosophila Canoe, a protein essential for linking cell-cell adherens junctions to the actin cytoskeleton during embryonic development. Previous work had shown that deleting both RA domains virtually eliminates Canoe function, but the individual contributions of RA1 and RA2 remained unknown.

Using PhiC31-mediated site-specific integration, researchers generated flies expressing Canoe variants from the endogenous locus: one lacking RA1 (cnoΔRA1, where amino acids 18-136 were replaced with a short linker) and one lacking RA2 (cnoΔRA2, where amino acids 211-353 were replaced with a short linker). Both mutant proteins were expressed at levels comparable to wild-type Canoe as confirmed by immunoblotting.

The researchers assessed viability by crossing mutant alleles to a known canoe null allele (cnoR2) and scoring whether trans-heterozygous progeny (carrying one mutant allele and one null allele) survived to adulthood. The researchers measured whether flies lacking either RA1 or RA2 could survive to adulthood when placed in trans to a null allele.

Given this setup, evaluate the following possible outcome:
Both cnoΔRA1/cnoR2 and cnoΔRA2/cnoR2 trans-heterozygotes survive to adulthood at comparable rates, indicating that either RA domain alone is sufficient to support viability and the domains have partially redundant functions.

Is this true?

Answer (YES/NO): NO